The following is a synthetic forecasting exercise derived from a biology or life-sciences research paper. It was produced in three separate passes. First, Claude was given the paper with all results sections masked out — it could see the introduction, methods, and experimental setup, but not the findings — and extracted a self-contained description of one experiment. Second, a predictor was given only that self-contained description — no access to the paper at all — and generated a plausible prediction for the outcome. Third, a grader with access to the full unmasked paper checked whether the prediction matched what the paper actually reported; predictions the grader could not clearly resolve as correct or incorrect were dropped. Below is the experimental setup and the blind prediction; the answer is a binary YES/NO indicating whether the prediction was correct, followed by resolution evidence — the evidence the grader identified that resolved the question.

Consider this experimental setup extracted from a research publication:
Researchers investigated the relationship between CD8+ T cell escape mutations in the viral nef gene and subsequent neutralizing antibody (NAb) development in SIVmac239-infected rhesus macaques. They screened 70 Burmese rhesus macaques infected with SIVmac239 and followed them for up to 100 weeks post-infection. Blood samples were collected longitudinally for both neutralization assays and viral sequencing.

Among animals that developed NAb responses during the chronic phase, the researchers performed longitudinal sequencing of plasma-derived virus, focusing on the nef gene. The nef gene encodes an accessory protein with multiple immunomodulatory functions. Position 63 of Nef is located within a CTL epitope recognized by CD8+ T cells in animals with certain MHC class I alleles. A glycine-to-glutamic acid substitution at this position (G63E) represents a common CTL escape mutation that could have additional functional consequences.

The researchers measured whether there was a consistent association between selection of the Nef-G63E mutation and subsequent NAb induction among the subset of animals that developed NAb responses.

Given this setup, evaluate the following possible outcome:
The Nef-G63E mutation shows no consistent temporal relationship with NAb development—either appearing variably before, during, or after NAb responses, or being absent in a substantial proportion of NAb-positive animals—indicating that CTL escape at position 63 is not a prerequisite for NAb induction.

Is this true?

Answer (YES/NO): NO